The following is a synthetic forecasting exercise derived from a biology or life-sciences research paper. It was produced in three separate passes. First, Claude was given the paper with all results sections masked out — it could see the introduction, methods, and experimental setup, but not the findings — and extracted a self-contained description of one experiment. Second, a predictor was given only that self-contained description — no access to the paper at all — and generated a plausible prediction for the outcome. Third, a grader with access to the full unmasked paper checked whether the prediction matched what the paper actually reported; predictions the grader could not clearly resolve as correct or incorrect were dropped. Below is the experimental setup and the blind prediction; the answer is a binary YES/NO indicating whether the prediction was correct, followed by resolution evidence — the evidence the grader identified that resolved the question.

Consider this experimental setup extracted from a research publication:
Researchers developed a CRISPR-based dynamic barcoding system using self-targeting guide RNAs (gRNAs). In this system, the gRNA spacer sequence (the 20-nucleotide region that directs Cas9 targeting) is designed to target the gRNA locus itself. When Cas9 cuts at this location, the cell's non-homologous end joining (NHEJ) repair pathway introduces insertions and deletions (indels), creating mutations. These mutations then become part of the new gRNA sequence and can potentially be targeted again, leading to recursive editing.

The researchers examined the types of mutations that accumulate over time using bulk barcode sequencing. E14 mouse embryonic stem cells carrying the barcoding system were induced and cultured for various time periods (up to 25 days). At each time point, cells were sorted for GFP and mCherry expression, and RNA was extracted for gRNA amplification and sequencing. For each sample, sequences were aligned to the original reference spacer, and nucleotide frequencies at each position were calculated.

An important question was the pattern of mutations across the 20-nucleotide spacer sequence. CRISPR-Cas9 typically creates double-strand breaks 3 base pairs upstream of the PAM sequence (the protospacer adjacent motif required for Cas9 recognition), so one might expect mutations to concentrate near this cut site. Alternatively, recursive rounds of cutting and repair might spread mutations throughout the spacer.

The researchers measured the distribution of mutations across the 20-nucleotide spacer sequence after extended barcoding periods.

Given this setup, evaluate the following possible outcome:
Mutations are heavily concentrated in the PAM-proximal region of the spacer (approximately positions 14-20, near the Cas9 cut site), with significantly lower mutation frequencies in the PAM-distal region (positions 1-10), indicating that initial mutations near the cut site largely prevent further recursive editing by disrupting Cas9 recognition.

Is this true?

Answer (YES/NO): NO